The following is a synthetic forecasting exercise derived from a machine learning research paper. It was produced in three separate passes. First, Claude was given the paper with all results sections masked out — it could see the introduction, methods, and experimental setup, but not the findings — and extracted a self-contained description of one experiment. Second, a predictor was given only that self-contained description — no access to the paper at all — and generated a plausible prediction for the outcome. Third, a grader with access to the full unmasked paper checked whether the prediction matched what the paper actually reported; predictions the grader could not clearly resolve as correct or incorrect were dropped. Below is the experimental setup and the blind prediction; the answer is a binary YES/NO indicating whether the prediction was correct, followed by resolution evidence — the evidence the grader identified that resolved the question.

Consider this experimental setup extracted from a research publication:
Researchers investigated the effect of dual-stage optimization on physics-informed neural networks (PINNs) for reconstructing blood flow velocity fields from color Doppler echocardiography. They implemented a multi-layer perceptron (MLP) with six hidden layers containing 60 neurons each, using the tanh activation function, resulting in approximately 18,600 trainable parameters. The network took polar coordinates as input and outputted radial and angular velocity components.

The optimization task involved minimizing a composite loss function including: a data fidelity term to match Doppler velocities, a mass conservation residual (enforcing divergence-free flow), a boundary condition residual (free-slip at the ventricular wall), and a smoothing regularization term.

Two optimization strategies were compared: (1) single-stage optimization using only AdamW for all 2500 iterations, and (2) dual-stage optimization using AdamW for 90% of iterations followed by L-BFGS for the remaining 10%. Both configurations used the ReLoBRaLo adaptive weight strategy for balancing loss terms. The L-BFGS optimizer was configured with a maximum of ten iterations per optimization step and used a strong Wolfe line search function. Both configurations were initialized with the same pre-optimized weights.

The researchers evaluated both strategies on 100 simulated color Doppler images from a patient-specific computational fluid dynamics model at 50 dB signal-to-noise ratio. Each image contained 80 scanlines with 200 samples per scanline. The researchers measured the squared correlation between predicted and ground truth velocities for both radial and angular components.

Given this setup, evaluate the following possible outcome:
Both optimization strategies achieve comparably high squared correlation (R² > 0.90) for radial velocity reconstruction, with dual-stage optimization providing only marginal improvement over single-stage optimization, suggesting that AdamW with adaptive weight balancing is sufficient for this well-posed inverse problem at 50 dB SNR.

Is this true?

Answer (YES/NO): NO